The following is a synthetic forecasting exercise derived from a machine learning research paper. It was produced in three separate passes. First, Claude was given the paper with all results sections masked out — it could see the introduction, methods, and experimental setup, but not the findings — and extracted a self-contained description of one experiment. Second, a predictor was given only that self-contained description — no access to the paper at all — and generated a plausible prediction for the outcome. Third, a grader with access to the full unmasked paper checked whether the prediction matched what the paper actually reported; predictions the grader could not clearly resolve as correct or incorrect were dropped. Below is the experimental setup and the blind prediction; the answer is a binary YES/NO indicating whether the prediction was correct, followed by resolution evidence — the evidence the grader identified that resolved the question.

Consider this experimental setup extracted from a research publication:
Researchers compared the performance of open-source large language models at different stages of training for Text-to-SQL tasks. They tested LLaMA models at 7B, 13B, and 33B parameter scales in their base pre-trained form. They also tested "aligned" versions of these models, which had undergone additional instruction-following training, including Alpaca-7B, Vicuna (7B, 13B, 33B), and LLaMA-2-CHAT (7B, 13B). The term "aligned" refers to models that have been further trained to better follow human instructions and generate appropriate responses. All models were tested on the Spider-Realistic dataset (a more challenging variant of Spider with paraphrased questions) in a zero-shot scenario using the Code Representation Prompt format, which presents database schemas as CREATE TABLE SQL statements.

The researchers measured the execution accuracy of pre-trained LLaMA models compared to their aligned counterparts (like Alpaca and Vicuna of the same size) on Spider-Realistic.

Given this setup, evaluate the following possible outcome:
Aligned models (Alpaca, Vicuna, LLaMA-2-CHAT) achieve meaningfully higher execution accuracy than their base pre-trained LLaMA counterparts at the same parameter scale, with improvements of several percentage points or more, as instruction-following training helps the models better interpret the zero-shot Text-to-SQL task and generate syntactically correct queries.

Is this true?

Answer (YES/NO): NO